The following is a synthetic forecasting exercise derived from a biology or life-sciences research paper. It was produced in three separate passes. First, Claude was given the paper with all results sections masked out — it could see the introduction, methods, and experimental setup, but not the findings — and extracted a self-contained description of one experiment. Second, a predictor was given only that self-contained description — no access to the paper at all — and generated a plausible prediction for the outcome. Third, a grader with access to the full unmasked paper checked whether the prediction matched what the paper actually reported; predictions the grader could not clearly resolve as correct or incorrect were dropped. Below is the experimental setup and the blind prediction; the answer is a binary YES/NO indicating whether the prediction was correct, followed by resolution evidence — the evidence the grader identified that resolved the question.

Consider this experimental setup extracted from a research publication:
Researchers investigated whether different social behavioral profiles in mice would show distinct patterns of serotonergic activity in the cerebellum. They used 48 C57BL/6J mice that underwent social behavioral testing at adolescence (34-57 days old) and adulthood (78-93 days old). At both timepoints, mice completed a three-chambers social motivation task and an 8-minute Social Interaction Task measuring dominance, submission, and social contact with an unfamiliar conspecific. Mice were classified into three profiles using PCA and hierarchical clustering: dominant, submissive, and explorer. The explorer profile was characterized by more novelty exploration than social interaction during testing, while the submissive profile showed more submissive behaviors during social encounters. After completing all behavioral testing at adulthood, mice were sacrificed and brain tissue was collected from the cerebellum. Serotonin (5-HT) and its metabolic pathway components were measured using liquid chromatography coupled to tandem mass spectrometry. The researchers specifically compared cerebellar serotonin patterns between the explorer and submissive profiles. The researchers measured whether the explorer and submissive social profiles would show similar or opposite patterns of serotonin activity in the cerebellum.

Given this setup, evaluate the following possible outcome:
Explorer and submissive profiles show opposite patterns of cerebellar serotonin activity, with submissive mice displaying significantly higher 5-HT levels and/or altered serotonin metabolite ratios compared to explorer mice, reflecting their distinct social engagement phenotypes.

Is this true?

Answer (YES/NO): NO